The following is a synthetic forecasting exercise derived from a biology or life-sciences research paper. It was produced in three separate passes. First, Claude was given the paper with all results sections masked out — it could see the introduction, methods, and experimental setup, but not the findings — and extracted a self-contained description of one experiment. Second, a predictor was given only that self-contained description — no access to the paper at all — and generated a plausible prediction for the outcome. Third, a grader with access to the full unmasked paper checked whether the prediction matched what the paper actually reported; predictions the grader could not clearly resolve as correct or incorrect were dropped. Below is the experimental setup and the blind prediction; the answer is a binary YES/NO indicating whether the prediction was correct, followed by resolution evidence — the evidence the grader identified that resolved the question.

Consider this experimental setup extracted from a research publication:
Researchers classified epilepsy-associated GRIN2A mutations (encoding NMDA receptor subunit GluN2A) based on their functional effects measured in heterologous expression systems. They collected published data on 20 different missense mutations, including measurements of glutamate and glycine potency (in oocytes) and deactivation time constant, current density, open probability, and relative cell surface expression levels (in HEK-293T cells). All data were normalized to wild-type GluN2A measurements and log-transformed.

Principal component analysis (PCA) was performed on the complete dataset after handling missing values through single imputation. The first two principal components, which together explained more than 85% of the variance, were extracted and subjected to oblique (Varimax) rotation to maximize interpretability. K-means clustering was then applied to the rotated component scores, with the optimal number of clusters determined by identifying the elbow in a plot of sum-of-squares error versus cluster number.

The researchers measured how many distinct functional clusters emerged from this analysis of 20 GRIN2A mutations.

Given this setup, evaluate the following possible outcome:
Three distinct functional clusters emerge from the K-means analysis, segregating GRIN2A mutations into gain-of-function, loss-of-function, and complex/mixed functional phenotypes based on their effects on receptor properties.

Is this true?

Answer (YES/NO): NO